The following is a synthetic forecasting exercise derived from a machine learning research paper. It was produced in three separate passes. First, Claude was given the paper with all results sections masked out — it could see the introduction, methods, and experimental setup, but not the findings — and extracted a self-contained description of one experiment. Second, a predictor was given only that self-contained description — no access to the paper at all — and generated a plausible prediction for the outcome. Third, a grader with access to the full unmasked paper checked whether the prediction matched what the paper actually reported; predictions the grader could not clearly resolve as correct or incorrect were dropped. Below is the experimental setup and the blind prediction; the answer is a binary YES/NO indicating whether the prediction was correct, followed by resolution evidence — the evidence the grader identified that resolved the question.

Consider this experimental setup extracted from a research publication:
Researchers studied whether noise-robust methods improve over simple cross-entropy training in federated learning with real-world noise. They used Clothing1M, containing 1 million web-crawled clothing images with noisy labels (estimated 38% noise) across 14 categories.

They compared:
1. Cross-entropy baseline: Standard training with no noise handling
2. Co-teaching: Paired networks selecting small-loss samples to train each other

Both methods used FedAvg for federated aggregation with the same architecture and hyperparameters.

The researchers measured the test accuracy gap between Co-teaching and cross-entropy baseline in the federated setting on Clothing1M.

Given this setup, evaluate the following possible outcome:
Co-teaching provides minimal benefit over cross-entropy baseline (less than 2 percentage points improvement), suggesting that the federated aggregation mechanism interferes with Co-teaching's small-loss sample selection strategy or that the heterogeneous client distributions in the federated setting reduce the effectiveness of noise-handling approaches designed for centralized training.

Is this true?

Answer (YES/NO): YES